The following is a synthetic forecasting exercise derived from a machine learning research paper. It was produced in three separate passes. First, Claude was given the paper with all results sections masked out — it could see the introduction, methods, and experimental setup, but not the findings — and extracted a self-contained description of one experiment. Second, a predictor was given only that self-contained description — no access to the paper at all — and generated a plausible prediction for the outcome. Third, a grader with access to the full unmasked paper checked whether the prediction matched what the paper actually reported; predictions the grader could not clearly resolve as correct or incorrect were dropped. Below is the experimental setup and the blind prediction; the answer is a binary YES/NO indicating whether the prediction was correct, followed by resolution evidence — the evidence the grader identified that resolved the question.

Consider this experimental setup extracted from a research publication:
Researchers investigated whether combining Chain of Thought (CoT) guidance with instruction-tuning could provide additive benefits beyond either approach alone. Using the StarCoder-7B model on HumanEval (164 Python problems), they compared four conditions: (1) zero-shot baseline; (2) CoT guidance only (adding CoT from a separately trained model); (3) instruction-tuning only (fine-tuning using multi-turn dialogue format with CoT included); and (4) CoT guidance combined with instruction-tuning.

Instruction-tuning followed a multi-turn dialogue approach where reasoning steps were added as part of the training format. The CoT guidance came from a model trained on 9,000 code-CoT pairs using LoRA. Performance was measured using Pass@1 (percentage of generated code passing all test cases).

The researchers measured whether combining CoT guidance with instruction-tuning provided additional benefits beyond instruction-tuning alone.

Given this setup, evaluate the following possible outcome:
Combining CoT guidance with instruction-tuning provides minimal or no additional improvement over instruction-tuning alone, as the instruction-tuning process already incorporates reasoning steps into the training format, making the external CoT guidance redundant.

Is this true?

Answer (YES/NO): NO